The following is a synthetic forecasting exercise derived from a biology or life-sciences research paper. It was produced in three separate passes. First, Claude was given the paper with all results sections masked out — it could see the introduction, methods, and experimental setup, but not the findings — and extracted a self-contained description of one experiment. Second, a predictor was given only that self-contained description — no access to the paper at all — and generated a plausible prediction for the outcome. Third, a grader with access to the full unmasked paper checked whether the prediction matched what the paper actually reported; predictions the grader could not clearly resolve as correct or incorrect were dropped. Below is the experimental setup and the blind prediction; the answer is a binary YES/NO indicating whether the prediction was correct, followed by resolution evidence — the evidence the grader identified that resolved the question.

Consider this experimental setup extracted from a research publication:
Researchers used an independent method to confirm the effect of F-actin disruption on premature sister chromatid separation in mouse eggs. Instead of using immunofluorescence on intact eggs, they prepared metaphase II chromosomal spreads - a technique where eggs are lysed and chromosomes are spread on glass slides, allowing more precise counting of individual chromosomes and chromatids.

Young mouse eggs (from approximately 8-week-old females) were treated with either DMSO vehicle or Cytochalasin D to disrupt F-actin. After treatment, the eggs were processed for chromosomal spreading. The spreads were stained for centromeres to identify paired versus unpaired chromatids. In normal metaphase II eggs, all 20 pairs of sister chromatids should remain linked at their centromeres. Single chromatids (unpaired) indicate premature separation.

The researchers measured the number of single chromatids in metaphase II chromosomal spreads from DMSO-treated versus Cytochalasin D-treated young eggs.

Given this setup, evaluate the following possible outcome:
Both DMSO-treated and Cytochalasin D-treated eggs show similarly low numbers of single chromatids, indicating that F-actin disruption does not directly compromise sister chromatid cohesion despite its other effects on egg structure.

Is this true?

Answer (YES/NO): NO